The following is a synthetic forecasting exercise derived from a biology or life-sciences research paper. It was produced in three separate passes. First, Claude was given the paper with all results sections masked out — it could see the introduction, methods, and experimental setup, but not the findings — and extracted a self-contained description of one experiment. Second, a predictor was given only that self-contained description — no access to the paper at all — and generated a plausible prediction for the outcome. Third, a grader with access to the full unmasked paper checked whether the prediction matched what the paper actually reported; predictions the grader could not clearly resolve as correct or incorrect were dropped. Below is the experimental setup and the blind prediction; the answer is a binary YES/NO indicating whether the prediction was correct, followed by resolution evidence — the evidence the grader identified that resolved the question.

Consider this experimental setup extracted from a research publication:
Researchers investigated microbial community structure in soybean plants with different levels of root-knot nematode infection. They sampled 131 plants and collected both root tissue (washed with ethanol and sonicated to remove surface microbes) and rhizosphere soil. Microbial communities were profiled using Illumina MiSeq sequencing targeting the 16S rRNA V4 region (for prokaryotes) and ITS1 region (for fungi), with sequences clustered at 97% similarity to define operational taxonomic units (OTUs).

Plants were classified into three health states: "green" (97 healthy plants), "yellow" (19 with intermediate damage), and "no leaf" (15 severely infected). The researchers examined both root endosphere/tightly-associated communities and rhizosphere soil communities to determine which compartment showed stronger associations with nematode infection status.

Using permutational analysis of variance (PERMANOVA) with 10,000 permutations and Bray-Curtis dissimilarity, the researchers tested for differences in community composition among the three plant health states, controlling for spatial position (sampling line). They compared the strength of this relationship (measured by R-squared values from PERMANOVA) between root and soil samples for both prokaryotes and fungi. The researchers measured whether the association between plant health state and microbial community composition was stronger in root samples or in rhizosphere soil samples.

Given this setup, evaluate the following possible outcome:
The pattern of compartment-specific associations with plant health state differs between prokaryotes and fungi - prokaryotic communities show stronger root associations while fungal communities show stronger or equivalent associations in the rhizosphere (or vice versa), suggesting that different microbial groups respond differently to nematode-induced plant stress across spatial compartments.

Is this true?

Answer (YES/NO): NO